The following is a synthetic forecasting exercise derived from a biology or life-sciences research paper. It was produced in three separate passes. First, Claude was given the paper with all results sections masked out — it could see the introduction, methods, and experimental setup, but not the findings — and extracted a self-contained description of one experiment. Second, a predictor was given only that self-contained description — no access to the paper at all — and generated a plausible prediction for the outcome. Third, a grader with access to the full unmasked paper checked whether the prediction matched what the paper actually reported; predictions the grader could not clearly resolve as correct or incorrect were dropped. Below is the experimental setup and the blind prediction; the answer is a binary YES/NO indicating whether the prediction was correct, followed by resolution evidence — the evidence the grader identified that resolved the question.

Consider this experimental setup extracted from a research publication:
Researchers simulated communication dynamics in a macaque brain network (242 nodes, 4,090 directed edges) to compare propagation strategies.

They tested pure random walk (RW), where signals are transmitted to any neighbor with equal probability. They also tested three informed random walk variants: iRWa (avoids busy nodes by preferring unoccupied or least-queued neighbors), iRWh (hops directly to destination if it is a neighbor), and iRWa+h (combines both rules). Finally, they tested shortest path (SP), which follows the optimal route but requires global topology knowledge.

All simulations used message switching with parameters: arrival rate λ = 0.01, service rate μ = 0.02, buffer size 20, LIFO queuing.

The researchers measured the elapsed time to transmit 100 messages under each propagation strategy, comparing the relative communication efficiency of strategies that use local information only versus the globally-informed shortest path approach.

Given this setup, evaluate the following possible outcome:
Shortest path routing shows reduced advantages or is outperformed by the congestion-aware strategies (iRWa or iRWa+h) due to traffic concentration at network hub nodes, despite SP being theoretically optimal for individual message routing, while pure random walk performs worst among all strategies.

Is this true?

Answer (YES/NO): NO